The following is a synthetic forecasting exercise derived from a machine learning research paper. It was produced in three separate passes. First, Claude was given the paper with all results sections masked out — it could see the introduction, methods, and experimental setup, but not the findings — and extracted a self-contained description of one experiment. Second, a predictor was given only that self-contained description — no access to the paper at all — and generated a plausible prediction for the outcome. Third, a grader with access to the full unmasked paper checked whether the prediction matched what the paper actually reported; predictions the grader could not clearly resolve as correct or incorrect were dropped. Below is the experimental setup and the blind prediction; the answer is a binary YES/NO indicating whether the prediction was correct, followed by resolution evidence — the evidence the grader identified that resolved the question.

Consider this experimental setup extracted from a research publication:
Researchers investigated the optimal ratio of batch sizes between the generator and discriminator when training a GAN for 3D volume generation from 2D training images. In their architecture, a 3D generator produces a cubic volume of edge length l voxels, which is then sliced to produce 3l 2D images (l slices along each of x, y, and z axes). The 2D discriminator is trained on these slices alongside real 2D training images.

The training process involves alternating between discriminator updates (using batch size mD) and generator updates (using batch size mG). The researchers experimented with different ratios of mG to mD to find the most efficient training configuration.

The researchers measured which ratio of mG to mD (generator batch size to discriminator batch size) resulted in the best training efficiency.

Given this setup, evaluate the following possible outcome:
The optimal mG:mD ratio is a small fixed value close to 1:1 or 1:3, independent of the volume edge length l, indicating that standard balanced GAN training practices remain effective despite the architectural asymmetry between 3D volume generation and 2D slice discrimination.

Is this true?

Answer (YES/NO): NO